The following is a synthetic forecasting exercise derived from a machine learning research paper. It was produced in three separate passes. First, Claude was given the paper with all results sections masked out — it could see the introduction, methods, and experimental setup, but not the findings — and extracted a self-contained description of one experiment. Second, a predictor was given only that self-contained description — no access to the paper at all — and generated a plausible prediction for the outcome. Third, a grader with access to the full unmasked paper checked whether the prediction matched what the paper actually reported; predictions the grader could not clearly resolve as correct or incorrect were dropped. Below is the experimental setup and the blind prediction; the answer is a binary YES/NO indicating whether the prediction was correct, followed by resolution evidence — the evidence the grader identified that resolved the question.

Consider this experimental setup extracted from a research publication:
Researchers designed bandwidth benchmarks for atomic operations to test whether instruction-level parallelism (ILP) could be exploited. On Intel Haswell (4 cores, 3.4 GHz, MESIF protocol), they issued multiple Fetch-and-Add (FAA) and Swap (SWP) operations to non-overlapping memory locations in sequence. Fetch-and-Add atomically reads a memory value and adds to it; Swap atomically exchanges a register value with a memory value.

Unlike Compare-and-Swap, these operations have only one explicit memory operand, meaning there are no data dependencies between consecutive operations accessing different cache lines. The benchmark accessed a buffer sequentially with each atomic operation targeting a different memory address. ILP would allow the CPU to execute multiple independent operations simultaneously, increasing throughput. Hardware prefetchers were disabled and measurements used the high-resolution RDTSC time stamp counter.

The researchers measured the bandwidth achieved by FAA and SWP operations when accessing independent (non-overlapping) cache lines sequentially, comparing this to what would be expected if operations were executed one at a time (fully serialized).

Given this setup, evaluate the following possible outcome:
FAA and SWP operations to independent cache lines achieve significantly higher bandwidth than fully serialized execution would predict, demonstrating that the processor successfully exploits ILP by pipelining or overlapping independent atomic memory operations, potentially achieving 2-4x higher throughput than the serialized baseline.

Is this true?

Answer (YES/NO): NO